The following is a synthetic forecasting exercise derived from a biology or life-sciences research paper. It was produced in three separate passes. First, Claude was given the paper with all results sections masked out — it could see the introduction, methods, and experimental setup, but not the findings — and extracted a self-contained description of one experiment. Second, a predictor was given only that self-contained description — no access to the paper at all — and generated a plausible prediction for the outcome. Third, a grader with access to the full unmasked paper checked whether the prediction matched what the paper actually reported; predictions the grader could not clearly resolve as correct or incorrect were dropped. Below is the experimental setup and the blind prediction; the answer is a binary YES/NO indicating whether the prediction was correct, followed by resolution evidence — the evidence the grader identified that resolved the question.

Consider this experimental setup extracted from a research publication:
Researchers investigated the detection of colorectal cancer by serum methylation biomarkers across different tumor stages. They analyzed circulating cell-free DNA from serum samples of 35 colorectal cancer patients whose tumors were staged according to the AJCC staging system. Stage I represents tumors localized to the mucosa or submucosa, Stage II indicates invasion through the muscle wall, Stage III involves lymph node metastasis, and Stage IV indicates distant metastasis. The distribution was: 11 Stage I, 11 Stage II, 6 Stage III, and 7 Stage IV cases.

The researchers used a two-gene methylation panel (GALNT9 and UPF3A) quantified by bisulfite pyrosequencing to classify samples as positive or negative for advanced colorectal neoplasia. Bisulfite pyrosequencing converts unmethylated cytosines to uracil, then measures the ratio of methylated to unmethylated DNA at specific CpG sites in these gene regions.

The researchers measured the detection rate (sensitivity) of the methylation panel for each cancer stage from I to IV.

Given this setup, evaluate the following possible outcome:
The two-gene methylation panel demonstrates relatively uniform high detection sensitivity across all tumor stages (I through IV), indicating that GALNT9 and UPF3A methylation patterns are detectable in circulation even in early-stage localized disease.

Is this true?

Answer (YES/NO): NO